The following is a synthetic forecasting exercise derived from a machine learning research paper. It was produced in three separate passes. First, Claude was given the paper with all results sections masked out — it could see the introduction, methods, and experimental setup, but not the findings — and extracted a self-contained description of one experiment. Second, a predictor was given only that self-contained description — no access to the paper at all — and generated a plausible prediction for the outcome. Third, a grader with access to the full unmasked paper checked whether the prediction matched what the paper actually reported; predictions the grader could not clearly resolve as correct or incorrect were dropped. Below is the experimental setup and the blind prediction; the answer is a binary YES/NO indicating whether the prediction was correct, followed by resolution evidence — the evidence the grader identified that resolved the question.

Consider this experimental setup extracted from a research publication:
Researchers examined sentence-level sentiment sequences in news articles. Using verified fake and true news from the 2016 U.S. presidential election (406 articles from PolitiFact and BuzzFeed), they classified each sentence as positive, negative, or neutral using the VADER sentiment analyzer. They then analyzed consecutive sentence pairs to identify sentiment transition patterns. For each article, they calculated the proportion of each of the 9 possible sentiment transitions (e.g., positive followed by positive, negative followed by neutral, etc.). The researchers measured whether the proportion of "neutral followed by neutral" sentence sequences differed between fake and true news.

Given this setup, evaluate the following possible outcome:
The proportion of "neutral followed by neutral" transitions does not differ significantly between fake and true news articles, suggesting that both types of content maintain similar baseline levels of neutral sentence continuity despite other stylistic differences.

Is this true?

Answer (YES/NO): YES